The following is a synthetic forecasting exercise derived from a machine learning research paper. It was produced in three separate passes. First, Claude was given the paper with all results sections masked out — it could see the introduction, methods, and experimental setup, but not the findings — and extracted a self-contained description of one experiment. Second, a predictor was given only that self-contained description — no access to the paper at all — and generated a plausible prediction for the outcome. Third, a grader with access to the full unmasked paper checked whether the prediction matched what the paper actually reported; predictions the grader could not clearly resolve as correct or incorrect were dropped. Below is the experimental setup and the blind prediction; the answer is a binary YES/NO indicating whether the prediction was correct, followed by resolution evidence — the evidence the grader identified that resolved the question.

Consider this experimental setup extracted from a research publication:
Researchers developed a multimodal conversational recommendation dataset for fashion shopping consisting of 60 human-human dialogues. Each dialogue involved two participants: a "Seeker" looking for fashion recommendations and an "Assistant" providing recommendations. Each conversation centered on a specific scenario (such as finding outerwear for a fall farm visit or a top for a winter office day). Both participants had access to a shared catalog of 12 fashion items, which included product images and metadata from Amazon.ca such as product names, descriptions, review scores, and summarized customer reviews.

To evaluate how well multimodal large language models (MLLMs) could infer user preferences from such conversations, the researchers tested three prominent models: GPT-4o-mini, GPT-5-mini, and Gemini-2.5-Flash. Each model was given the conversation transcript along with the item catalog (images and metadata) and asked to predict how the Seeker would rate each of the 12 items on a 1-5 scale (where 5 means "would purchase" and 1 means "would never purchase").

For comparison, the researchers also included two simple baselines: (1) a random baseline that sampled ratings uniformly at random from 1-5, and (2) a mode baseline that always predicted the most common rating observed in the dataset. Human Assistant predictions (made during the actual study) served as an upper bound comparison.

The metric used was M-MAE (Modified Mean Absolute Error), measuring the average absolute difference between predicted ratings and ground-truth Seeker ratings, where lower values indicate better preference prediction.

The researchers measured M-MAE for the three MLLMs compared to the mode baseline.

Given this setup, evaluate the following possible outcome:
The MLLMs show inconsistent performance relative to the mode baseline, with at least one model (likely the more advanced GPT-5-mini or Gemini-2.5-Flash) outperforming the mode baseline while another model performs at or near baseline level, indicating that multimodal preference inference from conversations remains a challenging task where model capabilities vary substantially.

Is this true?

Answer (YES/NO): NO